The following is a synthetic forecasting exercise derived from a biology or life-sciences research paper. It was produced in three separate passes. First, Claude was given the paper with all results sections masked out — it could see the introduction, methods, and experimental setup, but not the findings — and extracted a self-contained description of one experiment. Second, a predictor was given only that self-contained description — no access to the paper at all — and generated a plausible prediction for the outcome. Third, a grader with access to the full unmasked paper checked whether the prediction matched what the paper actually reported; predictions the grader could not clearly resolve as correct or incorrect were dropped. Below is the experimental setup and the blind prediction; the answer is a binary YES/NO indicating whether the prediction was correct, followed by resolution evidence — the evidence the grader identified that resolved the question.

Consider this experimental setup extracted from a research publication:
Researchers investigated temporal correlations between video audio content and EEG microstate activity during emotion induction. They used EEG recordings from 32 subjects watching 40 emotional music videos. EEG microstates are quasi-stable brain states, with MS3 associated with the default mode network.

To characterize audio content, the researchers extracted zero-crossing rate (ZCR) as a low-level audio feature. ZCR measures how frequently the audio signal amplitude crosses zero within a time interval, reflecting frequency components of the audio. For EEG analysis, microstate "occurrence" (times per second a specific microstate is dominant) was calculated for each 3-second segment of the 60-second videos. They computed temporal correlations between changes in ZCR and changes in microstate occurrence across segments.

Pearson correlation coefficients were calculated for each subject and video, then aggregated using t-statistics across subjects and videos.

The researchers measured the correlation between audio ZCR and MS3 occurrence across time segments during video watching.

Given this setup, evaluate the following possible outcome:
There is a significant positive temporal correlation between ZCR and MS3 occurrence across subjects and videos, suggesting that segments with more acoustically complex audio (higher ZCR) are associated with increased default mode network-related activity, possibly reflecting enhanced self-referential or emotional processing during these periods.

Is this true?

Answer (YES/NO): NO